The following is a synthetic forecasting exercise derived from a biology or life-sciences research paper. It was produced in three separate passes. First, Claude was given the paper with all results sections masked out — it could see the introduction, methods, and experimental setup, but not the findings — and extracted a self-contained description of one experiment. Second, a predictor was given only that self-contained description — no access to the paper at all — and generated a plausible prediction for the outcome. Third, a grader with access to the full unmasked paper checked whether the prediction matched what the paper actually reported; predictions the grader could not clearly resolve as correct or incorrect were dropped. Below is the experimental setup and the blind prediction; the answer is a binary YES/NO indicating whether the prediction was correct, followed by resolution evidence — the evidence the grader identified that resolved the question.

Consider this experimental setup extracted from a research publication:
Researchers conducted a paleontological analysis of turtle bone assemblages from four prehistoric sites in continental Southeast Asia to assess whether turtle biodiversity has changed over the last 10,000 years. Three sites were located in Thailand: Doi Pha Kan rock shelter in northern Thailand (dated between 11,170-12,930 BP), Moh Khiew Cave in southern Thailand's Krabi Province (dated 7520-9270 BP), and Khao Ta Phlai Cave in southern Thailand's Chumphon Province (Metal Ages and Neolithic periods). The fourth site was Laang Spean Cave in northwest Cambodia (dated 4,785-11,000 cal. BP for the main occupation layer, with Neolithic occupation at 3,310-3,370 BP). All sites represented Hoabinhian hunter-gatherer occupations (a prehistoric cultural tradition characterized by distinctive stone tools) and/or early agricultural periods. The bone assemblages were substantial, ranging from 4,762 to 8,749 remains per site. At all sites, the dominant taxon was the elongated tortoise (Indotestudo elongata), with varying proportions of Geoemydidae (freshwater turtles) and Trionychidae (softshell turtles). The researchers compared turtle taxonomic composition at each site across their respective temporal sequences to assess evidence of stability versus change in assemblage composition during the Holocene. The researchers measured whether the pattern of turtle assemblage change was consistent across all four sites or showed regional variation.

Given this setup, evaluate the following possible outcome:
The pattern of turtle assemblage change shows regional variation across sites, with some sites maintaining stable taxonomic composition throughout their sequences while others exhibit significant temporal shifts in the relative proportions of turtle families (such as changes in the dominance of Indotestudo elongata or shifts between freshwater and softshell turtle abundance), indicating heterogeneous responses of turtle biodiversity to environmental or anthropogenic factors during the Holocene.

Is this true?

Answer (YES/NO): NO